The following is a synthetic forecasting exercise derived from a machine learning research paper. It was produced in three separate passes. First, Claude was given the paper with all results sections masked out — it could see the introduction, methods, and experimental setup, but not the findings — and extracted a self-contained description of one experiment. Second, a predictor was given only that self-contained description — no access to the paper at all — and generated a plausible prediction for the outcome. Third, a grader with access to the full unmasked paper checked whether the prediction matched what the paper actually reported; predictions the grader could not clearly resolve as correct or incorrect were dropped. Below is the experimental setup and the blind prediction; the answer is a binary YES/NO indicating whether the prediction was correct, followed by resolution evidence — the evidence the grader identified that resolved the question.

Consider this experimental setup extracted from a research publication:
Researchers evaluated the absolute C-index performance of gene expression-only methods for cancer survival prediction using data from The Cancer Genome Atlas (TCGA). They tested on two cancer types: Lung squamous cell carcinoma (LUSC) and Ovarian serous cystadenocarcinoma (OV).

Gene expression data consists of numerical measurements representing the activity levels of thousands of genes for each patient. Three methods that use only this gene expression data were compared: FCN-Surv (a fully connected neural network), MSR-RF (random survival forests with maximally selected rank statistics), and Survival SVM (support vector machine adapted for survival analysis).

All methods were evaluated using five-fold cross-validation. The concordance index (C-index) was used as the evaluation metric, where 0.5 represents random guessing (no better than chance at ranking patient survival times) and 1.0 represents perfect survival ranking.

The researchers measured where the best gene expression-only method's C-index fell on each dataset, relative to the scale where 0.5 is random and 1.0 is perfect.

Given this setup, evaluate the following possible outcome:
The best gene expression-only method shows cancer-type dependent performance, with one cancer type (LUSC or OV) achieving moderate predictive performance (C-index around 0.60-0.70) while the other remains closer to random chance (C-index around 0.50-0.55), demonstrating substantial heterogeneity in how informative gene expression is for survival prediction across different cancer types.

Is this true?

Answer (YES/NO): NO